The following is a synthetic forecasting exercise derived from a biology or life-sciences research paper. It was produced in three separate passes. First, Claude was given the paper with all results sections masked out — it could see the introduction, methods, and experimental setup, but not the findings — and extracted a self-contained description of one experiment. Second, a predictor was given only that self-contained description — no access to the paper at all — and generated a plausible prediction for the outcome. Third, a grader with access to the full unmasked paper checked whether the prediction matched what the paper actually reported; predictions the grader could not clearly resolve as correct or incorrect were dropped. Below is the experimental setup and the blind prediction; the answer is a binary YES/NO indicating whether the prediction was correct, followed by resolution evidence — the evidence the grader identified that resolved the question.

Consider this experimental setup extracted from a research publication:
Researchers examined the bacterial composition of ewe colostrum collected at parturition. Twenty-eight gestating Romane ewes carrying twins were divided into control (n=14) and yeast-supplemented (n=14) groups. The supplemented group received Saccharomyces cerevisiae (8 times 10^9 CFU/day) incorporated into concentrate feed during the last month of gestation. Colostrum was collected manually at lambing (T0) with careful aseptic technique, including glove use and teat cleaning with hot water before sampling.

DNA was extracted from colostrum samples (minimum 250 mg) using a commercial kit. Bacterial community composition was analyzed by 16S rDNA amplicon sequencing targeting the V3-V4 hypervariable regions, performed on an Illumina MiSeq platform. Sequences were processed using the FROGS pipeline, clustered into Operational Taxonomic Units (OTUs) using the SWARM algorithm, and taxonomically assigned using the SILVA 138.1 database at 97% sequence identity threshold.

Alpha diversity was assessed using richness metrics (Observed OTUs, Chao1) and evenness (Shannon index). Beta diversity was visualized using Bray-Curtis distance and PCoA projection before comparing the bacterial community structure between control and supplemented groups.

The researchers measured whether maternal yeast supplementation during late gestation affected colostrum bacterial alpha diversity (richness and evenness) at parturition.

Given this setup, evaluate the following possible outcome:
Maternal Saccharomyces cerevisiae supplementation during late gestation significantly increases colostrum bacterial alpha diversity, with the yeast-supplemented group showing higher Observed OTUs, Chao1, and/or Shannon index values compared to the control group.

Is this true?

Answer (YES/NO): NO